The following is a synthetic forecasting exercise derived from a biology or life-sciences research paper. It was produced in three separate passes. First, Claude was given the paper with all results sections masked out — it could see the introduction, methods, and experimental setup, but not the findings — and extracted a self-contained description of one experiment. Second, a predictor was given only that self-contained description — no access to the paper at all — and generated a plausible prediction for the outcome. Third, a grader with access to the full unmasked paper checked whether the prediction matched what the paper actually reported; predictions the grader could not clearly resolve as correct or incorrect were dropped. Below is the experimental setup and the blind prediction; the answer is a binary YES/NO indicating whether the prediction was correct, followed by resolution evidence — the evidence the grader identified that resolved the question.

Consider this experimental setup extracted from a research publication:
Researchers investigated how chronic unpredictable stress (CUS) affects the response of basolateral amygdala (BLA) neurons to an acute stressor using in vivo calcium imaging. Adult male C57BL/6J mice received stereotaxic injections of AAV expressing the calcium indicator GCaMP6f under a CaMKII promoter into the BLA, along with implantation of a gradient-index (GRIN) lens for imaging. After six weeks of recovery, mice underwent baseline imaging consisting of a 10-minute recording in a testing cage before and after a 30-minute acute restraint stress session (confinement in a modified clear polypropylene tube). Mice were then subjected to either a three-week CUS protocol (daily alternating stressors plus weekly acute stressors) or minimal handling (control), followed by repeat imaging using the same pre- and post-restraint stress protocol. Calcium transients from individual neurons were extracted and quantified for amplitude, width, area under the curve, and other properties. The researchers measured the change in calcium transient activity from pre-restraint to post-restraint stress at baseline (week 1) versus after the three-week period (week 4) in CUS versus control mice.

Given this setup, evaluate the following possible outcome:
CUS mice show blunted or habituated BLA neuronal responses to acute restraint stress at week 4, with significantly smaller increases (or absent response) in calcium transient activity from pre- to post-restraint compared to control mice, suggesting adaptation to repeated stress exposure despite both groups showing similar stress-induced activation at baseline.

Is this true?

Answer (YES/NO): NO